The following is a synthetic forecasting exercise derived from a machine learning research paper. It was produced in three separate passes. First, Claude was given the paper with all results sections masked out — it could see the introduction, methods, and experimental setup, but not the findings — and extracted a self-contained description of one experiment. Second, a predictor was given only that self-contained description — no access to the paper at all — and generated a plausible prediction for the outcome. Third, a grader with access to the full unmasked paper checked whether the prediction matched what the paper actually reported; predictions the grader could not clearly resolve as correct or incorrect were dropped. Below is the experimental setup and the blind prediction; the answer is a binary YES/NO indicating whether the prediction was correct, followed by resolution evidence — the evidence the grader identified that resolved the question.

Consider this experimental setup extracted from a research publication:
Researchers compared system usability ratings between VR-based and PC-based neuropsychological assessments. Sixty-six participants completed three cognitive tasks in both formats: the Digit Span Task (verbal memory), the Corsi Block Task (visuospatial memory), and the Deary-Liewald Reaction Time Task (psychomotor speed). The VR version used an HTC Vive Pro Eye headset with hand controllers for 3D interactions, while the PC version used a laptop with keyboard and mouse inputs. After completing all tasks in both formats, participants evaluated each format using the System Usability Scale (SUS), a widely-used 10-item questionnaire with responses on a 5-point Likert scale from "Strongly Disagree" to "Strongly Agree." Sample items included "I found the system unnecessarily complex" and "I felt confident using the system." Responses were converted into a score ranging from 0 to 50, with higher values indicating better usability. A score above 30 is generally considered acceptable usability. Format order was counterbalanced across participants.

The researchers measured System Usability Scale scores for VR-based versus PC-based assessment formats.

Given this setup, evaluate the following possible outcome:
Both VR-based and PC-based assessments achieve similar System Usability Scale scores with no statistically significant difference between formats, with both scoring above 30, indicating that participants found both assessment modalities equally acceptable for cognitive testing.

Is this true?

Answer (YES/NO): NO